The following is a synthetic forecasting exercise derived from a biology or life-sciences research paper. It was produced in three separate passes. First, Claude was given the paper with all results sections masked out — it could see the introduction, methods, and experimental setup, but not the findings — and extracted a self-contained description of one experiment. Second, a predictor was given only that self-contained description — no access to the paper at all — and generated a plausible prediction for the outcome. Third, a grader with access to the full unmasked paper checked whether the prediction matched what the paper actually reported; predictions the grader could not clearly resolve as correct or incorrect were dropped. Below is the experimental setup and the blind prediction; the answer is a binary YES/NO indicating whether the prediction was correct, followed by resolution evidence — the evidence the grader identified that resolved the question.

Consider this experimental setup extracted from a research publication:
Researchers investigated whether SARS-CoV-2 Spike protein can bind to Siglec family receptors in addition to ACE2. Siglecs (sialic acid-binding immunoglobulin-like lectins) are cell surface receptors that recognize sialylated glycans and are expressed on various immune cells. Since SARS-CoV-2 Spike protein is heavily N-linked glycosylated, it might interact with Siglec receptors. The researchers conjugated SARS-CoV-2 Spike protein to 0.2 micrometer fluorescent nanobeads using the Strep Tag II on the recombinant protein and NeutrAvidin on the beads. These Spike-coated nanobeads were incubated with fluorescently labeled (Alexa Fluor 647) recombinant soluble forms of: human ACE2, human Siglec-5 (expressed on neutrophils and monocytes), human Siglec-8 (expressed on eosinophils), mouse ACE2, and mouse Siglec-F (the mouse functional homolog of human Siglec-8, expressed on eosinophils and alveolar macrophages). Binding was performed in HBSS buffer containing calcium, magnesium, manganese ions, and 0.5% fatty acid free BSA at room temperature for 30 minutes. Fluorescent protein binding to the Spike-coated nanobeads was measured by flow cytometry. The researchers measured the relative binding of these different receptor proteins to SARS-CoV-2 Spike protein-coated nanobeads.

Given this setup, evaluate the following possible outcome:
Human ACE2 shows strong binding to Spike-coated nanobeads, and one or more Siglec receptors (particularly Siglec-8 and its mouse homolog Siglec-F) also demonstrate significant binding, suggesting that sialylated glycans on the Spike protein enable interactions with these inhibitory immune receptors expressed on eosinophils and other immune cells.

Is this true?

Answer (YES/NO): NO